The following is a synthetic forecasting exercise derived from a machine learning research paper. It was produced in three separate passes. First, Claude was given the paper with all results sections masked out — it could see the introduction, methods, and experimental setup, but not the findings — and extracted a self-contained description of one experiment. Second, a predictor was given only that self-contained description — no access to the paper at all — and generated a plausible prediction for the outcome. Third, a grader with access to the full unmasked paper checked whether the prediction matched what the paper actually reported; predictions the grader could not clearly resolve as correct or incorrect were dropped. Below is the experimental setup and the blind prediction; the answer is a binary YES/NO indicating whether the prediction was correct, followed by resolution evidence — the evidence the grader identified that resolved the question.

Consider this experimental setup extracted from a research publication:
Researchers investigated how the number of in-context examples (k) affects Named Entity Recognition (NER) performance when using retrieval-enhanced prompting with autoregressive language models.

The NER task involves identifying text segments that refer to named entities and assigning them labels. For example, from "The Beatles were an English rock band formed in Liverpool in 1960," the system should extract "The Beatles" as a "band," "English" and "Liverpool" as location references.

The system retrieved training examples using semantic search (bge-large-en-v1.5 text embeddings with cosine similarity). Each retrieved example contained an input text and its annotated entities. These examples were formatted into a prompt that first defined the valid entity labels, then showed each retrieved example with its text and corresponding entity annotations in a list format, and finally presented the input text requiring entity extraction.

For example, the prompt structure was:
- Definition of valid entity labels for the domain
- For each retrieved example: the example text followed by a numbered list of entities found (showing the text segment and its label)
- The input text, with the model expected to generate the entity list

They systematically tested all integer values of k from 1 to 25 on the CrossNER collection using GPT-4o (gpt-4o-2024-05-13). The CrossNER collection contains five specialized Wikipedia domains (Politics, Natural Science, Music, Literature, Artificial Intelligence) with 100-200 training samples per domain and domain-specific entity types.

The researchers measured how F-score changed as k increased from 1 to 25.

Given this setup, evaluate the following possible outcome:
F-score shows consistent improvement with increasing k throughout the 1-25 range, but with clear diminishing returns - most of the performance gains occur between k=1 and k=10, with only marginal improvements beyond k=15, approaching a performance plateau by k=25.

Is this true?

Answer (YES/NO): NO